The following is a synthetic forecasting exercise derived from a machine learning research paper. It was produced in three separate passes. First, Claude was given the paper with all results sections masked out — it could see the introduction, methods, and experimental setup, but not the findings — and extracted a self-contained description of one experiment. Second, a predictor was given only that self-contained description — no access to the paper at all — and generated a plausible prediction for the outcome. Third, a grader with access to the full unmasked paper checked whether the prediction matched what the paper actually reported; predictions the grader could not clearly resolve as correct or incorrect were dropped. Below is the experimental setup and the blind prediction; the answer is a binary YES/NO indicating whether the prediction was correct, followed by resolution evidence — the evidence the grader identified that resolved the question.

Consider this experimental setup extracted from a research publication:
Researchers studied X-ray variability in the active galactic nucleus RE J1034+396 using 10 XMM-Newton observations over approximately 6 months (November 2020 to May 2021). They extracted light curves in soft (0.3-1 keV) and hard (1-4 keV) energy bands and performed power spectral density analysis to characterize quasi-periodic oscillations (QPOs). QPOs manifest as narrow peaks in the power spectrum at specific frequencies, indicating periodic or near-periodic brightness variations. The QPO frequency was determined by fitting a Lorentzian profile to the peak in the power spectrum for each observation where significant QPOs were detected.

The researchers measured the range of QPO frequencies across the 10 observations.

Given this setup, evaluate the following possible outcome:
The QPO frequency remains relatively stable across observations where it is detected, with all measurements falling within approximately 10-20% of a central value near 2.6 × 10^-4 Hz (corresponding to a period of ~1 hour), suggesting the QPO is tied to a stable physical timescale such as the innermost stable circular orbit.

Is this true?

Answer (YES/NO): YES